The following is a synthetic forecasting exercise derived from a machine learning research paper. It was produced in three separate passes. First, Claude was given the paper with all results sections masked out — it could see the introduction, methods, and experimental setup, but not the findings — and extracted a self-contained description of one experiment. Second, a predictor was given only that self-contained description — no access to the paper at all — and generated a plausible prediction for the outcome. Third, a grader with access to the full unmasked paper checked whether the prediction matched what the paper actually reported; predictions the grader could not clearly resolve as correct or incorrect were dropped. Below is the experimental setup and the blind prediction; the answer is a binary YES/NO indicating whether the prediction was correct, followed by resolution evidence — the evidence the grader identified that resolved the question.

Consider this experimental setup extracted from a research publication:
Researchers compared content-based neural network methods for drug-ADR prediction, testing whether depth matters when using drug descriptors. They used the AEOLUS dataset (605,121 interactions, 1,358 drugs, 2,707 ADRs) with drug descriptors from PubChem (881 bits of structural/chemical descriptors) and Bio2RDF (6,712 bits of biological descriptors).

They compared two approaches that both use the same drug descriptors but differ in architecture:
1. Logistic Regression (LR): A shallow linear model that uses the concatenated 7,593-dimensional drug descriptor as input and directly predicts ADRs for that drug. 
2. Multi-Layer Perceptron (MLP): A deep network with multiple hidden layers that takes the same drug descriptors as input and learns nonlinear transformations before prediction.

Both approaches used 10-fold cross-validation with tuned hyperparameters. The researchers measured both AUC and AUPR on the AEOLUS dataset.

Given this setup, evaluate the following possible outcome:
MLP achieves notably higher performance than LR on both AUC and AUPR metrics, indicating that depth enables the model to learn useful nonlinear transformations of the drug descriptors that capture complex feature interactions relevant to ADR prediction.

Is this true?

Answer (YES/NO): NO